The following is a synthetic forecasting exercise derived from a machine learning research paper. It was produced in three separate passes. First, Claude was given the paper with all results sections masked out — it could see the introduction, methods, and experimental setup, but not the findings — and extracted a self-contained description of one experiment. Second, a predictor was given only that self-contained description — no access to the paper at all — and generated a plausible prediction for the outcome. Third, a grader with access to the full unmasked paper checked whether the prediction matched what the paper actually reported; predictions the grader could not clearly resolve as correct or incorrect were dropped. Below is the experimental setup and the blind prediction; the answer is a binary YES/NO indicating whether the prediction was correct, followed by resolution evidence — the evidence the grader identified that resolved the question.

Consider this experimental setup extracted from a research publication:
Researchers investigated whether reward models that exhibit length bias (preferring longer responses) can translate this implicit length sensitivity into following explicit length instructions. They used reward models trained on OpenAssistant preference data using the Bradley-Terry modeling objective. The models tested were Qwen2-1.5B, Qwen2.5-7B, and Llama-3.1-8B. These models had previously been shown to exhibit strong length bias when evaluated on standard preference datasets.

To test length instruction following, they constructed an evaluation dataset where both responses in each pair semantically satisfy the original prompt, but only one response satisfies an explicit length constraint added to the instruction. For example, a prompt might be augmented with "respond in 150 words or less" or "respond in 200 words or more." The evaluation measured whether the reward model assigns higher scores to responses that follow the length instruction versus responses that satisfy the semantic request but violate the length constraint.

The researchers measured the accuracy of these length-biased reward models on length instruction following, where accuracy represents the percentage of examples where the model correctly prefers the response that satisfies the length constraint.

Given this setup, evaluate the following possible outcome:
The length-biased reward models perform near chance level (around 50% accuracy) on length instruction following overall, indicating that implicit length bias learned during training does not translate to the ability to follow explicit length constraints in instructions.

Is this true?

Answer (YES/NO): YES